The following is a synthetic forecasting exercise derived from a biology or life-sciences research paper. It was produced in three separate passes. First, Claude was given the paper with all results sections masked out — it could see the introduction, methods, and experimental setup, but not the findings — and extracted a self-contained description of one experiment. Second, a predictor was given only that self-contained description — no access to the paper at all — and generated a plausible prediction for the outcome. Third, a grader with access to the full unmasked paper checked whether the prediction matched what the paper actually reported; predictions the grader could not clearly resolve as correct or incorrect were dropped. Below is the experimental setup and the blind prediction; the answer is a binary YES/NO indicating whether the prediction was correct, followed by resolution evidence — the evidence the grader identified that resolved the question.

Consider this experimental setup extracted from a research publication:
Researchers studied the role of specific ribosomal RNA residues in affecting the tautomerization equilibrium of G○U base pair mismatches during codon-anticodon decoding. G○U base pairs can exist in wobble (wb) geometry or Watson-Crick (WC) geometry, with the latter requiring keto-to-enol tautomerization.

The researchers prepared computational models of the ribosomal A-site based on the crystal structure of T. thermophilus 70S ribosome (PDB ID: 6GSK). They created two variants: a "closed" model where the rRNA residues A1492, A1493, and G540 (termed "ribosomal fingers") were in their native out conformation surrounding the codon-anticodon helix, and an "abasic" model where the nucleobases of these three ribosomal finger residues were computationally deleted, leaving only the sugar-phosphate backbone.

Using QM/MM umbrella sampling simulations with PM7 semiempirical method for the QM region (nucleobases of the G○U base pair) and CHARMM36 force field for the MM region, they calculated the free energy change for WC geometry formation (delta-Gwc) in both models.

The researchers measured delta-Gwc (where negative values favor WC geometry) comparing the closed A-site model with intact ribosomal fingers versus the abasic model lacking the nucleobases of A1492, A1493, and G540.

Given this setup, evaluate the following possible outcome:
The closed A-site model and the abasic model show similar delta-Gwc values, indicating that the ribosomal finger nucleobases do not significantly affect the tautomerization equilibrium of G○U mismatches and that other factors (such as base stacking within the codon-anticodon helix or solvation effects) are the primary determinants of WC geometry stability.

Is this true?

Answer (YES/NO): NO